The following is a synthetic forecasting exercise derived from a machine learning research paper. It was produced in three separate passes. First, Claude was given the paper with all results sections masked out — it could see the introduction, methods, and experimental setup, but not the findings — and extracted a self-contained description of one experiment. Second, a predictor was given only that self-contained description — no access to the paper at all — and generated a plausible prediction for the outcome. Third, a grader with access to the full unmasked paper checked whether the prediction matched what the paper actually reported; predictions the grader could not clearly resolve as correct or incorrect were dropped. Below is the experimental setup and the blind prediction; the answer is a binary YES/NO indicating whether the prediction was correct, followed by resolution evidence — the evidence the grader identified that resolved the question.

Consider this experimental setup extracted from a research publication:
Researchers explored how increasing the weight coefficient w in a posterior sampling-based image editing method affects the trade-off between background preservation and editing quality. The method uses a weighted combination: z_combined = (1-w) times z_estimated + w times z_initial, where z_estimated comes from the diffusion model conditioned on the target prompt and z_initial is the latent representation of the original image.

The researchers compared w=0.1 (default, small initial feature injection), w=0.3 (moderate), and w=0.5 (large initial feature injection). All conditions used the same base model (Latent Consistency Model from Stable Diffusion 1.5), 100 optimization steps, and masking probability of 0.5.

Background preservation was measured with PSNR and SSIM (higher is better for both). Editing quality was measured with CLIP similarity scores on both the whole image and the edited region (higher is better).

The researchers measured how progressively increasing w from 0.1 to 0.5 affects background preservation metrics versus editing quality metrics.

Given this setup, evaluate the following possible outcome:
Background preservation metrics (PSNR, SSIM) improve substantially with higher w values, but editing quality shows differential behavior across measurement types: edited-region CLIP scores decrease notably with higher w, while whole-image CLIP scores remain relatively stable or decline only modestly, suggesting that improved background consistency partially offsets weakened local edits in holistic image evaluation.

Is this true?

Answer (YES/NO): YES